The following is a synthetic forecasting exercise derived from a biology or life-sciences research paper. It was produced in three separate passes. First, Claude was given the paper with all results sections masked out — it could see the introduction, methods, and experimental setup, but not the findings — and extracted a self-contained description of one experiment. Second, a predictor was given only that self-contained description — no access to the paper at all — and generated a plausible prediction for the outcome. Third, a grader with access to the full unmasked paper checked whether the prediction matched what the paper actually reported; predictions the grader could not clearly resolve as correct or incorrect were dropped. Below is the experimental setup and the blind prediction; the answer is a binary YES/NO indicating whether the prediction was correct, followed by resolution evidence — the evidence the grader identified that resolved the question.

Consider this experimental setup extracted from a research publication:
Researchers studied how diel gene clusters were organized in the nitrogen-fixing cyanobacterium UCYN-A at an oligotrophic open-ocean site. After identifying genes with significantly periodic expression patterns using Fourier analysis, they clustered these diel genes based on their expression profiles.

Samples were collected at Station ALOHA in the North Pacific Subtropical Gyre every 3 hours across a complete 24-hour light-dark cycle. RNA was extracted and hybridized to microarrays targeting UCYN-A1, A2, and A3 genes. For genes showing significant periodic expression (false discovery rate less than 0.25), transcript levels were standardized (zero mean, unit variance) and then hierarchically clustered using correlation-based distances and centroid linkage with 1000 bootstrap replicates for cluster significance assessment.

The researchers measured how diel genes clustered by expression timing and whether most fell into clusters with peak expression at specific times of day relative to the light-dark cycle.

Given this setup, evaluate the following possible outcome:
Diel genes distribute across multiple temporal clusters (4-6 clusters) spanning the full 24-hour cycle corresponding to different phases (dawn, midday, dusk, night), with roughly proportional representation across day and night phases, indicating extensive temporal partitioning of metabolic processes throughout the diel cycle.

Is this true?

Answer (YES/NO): NO